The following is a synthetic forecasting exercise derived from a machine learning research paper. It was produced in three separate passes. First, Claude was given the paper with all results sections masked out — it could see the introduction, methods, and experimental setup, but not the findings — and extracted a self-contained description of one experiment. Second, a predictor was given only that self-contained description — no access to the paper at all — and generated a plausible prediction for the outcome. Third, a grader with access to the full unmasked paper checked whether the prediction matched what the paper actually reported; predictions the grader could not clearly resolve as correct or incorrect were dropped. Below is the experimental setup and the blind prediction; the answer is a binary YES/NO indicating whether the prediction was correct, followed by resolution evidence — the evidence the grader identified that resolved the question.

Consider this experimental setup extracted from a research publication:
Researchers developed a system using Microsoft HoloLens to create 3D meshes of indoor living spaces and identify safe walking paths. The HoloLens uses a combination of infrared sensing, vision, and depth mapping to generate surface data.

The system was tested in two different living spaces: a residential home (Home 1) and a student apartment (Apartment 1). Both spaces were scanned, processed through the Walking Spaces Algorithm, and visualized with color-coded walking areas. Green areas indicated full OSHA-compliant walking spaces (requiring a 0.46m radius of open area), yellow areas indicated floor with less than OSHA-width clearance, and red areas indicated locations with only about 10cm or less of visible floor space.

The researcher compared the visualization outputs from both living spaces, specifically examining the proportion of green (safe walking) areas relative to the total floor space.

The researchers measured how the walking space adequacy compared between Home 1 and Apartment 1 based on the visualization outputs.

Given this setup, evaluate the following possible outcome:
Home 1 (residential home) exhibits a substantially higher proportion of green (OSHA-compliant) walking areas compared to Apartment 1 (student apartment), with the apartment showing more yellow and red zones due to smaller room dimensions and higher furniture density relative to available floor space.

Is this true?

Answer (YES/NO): NO